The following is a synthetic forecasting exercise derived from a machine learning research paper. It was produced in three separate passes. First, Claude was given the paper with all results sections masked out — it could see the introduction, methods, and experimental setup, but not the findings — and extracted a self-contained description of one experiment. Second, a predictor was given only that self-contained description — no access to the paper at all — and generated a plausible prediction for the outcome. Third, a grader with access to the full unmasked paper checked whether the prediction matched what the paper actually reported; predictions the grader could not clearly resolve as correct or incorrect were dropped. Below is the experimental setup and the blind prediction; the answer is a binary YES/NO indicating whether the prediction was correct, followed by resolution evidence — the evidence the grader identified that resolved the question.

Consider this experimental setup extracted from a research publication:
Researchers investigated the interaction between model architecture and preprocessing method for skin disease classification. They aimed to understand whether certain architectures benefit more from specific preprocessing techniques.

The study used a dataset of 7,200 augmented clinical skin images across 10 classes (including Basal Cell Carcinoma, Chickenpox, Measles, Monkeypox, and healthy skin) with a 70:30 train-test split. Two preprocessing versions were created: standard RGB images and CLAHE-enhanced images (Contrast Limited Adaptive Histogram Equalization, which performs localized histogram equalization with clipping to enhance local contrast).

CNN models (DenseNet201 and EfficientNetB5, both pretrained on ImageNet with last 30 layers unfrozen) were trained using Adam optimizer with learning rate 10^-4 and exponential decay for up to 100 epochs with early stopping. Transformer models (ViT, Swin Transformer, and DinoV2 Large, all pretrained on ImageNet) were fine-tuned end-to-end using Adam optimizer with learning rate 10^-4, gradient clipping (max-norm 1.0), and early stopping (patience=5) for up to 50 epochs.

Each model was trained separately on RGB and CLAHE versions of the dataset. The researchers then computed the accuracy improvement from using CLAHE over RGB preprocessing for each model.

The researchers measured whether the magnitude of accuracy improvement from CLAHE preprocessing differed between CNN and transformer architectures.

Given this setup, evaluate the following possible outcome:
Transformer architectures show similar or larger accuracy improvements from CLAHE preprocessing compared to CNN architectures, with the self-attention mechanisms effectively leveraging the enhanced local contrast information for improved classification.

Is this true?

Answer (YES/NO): NO